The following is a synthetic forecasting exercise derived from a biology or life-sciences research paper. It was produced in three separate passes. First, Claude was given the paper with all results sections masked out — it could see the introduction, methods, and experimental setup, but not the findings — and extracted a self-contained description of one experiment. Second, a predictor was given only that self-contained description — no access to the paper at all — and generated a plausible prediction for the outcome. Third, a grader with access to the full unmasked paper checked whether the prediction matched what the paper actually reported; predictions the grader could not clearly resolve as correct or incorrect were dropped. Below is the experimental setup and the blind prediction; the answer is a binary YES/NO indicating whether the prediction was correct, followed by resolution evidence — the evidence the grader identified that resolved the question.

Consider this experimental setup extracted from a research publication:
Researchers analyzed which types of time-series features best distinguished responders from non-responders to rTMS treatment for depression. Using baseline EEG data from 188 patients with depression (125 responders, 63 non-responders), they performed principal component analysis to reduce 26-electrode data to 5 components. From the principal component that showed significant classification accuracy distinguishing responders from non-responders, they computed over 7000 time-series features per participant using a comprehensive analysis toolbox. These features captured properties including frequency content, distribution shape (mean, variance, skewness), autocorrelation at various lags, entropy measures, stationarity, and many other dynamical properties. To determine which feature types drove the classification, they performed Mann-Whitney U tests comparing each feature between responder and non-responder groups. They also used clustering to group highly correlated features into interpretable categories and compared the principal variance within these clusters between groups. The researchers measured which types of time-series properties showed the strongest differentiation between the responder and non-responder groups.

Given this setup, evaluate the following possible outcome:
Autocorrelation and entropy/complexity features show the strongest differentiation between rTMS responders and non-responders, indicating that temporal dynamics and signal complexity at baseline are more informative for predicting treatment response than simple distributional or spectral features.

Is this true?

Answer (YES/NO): NO